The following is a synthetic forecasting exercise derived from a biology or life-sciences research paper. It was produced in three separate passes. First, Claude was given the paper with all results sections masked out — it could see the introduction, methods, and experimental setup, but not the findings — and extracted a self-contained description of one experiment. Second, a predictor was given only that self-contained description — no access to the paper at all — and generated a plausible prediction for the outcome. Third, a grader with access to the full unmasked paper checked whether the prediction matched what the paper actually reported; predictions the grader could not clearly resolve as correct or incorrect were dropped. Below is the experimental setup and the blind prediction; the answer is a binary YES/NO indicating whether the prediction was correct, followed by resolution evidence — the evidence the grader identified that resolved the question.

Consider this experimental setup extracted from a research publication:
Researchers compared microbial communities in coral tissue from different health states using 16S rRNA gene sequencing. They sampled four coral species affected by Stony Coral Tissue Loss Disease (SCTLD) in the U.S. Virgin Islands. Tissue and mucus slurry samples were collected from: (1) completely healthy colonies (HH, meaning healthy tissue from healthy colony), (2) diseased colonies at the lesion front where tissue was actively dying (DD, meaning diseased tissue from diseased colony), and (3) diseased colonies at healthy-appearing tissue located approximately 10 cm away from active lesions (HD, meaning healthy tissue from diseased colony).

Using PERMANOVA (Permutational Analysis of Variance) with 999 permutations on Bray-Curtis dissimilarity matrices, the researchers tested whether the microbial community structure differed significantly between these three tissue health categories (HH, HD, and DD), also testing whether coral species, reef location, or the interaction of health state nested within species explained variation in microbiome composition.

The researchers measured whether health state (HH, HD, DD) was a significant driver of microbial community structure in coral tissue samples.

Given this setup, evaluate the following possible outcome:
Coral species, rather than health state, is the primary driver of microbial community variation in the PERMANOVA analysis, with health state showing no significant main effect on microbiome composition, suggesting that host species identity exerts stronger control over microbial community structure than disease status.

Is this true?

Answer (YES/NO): NO